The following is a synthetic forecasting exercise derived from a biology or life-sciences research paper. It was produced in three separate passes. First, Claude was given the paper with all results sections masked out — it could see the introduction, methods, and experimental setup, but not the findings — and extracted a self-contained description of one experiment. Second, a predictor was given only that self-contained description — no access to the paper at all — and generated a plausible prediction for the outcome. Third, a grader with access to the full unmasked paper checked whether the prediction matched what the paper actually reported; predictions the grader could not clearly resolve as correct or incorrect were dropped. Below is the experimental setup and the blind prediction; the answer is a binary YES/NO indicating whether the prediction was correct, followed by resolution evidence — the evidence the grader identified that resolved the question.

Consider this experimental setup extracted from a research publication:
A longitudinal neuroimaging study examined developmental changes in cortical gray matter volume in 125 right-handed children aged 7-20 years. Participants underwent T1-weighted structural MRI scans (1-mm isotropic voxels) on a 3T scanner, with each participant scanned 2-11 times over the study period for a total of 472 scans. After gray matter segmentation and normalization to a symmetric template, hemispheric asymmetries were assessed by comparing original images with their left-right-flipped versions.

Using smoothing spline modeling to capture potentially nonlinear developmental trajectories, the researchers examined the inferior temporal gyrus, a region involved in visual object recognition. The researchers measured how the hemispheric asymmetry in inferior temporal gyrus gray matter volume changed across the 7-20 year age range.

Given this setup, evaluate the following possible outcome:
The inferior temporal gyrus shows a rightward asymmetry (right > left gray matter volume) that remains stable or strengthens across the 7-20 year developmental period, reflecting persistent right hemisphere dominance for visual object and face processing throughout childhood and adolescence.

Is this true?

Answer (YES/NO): NO